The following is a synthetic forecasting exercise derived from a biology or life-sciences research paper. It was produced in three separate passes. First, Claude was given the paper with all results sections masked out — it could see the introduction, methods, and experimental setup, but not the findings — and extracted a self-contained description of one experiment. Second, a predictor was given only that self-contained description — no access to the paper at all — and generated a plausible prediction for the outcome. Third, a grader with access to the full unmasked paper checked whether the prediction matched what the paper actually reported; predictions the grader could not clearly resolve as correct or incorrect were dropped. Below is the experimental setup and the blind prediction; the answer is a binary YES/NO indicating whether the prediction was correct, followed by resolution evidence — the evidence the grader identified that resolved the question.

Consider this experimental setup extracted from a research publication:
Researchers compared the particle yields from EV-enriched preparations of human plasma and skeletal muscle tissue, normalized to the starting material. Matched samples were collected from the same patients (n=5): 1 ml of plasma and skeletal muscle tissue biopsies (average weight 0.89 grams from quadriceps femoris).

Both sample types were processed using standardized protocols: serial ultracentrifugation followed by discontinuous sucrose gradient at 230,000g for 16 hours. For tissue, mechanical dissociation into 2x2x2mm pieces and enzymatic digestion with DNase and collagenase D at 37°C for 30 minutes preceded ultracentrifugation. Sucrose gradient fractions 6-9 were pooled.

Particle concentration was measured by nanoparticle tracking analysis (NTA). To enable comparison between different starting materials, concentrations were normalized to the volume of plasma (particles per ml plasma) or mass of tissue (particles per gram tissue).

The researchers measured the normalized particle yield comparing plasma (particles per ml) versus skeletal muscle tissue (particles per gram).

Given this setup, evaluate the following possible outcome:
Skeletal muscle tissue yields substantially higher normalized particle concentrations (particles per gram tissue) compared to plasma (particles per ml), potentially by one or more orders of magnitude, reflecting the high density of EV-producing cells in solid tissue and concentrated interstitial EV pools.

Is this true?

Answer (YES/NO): YES